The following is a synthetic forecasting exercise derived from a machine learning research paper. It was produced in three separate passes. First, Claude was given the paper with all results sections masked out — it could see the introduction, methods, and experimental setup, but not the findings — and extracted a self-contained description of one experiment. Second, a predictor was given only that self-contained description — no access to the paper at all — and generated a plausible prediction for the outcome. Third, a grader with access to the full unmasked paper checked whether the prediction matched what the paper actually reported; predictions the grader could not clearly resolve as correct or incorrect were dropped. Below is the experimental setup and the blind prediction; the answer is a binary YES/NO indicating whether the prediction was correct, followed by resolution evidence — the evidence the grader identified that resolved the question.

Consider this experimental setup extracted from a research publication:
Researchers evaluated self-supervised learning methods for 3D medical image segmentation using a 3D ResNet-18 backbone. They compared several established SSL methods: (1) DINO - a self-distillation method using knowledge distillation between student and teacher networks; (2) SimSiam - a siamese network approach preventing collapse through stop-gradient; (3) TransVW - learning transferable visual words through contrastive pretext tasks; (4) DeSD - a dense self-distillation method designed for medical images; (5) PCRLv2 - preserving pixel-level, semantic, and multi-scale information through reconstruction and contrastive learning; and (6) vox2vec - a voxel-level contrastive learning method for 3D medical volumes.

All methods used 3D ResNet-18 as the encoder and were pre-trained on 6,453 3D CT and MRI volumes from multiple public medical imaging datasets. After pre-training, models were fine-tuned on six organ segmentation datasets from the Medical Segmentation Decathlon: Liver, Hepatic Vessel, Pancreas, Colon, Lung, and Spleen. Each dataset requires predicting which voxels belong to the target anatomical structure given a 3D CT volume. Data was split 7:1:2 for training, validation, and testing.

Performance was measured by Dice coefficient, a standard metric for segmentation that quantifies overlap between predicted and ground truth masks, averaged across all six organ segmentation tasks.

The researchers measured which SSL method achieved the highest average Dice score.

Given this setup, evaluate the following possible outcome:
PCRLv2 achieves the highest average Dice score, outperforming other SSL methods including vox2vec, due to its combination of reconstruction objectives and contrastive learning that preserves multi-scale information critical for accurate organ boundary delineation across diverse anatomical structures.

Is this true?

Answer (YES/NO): YES